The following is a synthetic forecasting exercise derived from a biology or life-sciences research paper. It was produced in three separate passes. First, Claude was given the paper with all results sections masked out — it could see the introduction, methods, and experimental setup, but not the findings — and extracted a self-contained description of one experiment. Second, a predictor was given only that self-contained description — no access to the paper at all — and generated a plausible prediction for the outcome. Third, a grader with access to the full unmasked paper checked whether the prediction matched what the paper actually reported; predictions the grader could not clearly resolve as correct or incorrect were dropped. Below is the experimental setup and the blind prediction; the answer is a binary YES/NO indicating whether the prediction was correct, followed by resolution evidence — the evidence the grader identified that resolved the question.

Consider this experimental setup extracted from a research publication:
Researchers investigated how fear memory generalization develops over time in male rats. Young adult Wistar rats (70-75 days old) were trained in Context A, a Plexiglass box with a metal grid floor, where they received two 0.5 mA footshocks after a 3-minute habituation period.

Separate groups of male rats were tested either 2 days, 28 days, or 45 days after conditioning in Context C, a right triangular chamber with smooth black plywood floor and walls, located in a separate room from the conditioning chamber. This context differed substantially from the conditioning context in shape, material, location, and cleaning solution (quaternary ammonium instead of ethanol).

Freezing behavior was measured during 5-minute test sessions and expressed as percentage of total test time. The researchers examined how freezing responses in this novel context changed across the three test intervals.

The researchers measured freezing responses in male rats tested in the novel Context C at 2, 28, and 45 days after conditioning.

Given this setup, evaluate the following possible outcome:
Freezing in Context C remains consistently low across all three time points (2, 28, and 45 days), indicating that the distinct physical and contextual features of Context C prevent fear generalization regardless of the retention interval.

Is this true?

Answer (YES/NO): NO